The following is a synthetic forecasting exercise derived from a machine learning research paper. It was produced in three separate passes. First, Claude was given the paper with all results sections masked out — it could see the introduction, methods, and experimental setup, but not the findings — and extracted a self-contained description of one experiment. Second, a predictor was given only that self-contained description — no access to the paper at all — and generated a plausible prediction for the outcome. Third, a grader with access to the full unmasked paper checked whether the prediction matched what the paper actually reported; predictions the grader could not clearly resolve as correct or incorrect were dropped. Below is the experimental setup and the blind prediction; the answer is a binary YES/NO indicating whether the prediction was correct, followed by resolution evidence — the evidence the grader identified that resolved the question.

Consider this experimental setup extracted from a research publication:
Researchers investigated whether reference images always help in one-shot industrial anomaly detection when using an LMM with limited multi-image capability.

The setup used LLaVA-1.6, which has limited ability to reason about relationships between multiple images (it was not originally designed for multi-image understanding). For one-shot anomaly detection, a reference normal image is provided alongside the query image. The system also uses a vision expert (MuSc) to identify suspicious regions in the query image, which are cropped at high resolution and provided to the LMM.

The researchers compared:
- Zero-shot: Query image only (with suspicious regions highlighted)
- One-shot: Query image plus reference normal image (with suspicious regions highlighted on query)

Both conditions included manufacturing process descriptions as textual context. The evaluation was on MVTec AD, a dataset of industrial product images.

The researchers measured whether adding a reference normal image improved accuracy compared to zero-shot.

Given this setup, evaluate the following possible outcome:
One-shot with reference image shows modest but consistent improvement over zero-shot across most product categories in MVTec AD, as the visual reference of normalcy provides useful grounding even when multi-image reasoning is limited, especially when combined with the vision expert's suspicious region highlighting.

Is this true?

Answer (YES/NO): NO